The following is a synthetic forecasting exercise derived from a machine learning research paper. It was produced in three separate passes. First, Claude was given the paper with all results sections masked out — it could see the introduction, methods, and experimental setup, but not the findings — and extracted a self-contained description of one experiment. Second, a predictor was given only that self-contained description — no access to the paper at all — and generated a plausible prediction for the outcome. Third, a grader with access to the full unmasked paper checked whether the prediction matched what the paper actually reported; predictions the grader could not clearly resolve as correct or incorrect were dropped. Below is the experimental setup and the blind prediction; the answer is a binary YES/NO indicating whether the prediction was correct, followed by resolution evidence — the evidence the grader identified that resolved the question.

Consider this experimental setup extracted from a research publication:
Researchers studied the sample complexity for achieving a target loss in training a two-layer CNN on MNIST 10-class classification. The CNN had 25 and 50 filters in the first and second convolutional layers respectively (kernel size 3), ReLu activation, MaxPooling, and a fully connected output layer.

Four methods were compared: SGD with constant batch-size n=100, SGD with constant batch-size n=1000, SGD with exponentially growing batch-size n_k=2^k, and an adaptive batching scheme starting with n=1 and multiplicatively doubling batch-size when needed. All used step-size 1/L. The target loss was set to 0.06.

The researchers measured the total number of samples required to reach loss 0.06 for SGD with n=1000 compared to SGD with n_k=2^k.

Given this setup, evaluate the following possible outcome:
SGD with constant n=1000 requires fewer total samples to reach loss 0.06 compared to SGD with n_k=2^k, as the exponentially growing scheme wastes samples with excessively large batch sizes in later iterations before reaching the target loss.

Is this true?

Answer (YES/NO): YES